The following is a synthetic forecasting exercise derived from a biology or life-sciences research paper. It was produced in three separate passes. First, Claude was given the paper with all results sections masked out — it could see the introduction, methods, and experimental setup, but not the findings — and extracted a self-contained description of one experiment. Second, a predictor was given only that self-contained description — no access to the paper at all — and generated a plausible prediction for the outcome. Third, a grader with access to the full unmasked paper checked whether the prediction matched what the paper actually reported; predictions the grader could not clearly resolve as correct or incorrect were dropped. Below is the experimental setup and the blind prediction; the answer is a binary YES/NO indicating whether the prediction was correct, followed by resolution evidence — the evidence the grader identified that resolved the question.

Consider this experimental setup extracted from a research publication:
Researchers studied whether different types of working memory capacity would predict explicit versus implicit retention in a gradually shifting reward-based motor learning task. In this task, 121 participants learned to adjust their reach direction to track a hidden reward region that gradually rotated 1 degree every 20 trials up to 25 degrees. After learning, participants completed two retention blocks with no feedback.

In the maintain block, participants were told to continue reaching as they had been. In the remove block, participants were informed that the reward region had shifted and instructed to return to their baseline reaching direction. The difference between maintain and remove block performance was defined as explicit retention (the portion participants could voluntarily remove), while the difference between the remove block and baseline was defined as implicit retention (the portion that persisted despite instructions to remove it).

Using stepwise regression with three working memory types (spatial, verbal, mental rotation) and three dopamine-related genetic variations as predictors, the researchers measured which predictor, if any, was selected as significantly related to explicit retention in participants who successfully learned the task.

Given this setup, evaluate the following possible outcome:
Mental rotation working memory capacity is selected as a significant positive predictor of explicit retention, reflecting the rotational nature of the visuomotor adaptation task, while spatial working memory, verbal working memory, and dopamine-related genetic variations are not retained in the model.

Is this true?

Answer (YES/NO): YES